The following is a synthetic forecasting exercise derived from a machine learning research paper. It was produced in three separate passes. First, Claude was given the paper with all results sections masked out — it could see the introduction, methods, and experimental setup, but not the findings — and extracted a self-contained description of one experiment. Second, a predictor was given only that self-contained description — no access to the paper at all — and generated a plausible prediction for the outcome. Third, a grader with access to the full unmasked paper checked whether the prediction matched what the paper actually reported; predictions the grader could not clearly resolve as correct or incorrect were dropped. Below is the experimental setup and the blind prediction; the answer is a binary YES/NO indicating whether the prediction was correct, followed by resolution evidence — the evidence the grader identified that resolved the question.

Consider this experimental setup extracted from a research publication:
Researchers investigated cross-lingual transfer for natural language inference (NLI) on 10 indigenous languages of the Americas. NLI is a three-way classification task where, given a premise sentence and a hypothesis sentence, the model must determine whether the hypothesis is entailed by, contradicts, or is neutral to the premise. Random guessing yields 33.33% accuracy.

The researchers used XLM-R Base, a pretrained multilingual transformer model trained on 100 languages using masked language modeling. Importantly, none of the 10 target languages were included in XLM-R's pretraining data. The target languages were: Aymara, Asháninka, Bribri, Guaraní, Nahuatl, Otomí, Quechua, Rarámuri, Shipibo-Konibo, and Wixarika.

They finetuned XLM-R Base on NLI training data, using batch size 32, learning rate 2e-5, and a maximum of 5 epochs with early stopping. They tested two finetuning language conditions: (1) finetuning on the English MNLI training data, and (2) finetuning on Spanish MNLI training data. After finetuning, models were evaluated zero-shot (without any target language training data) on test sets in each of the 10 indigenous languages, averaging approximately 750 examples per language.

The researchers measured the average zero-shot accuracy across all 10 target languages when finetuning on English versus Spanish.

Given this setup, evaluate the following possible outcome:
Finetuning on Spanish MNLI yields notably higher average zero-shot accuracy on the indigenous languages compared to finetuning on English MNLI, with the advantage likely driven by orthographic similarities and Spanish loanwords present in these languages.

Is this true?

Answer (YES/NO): NO